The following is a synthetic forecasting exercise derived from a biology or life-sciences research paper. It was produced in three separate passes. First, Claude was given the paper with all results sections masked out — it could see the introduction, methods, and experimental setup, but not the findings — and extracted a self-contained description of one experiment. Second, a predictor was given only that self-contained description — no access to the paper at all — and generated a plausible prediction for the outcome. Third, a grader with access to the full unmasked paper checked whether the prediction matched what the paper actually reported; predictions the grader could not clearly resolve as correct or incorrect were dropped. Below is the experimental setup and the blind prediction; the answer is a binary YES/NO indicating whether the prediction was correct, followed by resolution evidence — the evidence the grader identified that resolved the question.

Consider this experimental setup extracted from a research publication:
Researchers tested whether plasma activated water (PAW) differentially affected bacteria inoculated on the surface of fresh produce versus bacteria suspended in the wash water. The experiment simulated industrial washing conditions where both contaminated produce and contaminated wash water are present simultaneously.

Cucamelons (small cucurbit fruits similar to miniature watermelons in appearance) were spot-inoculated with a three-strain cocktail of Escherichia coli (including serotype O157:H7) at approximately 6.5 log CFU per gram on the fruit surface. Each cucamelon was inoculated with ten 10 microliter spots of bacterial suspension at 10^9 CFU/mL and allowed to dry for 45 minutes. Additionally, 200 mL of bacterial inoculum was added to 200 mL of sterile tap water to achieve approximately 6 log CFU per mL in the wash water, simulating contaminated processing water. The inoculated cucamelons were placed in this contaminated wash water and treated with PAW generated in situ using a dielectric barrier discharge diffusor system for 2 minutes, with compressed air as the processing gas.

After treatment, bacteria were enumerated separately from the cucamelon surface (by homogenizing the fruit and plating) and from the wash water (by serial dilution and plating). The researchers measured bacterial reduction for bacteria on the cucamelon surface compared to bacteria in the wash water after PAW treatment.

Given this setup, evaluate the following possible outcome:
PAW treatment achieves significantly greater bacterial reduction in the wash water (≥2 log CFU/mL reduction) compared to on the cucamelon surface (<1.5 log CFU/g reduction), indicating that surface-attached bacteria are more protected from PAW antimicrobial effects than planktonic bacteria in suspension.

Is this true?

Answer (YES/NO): NO